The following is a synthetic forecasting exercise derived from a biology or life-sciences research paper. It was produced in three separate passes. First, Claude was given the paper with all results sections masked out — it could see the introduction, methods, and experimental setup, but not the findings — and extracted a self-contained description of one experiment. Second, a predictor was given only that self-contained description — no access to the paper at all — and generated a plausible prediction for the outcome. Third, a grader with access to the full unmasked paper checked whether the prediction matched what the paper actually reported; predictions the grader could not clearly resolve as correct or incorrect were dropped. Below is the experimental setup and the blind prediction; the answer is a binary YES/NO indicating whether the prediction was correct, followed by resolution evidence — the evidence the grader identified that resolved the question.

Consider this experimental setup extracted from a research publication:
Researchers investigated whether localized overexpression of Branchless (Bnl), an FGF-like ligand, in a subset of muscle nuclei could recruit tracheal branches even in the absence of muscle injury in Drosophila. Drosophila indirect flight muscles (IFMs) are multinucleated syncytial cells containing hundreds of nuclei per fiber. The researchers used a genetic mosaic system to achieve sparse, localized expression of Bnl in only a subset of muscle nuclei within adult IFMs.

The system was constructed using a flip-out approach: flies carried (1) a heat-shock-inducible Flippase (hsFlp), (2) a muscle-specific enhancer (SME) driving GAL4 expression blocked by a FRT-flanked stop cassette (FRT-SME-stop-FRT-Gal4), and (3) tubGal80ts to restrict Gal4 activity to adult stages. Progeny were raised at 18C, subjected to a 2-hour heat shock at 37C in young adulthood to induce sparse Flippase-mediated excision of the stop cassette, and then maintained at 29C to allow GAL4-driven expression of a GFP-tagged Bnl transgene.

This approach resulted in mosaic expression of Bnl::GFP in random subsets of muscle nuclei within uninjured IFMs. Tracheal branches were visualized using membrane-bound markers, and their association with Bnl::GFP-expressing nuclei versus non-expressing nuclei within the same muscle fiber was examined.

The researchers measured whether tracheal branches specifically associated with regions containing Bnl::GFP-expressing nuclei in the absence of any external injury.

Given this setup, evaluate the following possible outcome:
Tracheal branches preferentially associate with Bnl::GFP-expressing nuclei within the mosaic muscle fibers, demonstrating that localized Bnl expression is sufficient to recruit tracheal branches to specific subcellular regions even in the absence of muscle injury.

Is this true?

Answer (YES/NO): YES